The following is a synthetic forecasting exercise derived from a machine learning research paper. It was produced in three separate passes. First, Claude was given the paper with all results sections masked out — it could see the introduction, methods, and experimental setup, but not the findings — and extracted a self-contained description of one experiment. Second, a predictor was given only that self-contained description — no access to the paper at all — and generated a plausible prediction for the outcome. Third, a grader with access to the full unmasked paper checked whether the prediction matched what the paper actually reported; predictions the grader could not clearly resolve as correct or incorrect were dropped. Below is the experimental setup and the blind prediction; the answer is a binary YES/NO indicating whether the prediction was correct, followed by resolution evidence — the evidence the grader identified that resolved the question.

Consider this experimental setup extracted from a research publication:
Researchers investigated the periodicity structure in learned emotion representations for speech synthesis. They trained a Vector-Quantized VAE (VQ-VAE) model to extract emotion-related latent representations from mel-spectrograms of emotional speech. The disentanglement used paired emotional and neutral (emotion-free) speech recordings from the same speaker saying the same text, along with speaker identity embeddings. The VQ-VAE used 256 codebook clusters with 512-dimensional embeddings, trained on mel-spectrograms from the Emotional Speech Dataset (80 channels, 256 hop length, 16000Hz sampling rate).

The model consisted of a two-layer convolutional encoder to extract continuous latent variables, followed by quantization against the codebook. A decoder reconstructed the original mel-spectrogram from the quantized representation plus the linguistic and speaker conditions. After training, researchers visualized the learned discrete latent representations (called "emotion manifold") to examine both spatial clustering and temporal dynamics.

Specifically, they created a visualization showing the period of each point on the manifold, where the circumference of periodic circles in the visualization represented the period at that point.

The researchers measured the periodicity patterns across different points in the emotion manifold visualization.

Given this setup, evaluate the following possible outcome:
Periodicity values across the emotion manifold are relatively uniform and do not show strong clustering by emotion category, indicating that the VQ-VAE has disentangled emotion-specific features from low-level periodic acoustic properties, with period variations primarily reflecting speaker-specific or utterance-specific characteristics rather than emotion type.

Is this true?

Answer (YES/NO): NO